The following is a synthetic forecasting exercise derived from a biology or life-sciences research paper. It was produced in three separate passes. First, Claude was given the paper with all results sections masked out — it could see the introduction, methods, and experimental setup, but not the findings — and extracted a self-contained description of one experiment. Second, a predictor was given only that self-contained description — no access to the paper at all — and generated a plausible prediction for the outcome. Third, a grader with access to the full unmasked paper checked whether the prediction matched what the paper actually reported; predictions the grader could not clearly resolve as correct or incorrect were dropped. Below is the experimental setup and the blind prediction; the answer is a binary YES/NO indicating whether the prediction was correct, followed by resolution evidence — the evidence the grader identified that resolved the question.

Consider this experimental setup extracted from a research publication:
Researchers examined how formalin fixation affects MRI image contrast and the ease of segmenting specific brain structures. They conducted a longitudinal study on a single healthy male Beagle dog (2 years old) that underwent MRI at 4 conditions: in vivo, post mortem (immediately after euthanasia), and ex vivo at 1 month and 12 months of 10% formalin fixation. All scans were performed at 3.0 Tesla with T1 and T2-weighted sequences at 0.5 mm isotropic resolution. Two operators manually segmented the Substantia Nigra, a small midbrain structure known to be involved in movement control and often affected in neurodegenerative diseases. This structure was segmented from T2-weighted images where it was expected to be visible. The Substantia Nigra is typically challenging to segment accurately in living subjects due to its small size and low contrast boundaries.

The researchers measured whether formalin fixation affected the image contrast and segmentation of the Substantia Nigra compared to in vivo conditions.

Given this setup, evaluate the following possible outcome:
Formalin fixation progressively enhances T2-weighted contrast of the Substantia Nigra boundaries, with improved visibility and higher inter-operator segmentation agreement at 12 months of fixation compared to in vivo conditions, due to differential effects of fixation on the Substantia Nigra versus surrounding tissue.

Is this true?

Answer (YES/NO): NO